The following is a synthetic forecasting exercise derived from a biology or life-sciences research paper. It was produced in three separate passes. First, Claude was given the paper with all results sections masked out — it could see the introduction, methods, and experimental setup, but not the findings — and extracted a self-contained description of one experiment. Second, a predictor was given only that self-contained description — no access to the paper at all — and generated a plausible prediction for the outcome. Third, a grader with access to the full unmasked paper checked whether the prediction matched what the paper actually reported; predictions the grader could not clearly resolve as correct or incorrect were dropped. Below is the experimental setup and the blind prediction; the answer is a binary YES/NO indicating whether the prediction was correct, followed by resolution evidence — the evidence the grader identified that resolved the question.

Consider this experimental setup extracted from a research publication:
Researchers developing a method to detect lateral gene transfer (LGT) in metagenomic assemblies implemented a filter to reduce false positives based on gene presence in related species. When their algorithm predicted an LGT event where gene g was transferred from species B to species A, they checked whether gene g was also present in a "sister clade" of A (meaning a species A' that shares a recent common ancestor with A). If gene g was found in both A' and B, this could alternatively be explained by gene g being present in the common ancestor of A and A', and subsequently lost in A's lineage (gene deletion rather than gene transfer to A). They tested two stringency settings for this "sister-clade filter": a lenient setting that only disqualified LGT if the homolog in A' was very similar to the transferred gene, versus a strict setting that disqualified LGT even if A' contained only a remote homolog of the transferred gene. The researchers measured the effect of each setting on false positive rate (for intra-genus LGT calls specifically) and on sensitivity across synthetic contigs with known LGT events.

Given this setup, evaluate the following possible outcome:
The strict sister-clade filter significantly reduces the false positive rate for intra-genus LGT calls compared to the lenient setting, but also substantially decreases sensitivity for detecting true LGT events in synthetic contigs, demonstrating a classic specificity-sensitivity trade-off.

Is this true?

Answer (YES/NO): NO